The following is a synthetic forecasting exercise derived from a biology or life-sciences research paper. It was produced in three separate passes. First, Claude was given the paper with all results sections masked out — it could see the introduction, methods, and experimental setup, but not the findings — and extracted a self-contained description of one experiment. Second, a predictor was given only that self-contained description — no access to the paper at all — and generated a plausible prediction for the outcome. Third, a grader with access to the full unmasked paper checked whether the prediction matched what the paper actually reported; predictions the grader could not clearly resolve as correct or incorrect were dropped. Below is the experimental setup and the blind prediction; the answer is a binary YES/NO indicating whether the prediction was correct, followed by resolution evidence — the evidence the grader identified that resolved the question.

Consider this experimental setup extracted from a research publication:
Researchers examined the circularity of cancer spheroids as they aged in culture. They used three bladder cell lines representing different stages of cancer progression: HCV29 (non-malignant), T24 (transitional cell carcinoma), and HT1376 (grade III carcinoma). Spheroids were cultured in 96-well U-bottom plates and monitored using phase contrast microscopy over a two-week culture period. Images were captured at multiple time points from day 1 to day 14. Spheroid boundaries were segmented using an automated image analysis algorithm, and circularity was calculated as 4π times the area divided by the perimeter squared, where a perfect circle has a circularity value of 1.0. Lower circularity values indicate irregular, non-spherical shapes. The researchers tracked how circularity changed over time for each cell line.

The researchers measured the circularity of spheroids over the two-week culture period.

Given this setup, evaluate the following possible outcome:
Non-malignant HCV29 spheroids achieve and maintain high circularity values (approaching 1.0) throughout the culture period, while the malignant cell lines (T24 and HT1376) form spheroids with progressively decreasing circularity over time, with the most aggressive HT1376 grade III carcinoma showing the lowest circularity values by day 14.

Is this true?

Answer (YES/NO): NO